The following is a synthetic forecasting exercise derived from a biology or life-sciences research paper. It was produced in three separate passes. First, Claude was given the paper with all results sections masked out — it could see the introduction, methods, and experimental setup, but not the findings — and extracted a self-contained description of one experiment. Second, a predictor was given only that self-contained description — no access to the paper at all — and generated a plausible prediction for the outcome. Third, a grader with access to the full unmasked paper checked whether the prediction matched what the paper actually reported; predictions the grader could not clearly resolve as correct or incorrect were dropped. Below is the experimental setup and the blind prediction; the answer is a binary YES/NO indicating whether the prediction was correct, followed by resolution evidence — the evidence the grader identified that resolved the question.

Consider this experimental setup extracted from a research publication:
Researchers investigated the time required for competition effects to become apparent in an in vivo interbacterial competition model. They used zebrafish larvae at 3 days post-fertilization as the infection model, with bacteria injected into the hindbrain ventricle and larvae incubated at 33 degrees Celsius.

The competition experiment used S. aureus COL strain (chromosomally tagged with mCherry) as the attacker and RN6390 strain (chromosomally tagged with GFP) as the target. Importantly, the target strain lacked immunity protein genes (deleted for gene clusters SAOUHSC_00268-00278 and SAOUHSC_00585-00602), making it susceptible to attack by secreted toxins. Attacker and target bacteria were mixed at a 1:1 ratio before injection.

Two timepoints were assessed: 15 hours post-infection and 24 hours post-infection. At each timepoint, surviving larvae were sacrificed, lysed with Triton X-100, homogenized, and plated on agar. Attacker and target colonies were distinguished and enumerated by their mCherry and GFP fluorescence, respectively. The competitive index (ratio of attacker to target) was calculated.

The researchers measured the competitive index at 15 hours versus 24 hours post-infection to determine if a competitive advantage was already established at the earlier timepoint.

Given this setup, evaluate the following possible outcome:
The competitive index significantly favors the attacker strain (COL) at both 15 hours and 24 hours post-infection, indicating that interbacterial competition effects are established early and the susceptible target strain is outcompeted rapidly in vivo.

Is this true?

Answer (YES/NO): YES